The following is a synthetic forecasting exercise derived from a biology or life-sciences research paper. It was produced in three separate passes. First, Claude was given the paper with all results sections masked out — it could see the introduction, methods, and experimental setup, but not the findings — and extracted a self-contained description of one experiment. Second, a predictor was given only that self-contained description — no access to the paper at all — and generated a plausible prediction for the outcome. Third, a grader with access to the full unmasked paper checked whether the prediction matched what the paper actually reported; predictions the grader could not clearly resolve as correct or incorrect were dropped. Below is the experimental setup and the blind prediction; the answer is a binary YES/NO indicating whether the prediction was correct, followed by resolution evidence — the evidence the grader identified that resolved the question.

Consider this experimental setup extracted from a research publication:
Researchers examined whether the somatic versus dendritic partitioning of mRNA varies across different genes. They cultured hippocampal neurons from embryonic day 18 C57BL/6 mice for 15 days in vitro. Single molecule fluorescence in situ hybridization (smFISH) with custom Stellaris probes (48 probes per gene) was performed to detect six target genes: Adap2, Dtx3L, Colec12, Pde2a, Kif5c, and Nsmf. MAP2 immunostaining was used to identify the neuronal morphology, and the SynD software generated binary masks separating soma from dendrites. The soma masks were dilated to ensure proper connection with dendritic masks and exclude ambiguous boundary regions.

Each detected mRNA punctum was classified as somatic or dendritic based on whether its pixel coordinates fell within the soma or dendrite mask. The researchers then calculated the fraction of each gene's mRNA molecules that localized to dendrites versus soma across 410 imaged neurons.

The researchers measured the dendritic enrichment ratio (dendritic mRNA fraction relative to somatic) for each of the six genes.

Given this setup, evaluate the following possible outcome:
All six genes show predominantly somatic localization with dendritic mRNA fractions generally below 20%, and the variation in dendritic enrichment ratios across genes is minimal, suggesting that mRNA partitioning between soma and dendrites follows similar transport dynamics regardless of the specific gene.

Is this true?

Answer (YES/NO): NO